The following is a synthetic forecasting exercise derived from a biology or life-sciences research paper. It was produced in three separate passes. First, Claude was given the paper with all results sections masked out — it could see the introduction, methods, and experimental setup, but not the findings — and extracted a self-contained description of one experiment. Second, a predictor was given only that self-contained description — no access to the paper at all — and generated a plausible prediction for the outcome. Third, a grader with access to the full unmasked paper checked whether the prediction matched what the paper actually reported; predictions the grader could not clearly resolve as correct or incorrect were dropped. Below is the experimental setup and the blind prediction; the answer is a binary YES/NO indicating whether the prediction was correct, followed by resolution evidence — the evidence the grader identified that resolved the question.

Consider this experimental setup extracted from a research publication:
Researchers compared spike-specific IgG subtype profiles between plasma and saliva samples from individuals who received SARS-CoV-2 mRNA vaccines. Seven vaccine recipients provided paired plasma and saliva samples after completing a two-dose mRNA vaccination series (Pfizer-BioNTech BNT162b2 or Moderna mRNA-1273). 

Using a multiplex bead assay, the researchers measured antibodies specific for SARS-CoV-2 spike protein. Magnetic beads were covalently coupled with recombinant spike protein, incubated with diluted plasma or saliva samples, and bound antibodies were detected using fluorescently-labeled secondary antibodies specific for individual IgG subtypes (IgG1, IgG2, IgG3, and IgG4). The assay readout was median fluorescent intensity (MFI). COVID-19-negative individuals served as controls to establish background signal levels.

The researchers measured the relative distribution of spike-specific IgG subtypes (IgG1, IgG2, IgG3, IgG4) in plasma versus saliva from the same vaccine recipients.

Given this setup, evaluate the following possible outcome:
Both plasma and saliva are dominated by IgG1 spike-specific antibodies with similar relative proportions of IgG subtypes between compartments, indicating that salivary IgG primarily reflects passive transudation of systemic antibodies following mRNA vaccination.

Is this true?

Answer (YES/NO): YES